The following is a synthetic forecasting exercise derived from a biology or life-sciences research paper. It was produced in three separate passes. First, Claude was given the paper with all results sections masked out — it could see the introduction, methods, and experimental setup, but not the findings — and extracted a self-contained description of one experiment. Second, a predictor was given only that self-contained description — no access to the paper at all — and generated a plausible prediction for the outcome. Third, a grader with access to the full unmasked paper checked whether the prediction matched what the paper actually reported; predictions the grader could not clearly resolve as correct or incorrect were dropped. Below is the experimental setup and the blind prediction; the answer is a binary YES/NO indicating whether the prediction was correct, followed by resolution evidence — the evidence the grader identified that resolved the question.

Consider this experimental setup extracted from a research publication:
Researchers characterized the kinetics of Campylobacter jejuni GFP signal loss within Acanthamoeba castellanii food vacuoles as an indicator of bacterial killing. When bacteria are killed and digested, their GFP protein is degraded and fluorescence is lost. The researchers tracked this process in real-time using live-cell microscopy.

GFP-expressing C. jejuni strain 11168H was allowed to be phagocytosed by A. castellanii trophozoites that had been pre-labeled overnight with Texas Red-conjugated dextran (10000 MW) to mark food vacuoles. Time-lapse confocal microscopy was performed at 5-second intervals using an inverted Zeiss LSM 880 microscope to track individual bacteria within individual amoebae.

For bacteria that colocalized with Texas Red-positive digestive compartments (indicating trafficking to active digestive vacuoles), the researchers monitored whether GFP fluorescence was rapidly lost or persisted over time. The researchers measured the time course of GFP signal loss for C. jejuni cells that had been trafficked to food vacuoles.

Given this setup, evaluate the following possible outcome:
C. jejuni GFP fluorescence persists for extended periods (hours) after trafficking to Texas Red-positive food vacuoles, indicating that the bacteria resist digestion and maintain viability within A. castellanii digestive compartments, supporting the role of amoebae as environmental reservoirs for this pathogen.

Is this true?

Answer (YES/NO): YES